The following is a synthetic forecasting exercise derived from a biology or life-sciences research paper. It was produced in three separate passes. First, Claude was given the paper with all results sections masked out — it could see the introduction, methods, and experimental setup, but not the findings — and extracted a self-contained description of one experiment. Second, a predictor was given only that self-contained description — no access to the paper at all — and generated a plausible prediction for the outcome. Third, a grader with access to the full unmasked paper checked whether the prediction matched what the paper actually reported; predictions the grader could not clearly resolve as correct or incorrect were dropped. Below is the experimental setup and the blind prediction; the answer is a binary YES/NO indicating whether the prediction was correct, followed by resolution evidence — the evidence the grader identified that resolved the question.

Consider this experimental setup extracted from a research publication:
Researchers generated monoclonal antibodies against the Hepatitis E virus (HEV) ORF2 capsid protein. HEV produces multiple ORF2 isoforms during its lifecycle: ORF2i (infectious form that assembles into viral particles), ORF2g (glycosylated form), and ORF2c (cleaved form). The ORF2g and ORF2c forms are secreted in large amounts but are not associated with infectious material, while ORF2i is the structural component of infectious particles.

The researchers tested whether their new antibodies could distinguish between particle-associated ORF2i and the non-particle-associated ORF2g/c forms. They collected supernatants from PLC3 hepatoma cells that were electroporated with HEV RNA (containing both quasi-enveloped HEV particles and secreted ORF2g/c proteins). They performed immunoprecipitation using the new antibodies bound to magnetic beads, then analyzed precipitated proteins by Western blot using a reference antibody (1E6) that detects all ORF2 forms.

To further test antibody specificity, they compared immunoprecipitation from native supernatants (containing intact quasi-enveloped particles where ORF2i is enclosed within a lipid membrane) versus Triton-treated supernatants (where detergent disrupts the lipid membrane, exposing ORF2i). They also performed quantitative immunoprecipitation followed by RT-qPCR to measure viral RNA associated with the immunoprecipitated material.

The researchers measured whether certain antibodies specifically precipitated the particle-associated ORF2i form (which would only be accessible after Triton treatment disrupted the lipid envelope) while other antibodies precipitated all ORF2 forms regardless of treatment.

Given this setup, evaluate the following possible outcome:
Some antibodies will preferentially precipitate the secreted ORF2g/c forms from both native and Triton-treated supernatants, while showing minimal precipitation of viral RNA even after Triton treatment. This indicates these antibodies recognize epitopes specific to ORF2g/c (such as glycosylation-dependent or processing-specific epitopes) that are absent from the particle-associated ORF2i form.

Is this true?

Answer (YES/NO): NO